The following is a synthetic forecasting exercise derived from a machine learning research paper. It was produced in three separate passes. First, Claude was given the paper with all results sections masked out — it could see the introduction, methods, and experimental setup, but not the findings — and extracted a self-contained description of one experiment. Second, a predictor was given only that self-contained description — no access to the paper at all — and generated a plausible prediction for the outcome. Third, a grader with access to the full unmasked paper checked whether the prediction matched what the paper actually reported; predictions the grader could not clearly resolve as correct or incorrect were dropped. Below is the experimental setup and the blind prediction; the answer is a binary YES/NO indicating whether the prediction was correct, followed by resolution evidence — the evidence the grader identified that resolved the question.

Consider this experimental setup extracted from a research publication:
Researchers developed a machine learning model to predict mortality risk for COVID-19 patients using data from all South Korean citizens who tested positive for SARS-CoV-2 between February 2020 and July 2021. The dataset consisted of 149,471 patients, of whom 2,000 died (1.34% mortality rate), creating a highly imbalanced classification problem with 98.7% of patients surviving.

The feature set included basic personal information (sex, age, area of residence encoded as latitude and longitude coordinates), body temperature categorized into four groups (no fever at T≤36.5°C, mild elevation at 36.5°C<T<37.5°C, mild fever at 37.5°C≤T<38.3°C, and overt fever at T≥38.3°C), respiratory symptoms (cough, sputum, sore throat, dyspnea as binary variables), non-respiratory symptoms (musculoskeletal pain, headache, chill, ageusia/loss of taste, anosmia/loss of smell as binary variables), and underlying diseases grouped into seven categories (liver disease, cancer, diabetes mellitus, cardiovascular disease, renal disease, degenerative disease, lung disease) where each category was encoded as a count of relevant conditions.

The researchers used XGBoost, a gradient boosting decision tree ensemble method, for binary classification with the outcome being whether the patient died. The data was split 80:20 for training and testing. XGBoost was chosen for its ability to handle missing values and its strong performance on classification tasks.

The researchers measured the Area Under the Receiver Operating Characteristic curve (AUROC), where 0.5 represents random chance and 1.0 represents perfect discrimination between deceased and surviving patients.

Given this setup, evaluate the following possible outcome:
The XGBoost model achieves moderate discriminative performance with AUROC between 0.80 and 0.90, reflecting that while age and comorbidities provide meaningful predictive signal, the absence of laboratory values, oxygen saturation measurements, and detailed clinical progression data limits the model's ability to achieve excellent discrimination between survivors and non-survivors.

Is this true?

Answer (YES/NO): NO